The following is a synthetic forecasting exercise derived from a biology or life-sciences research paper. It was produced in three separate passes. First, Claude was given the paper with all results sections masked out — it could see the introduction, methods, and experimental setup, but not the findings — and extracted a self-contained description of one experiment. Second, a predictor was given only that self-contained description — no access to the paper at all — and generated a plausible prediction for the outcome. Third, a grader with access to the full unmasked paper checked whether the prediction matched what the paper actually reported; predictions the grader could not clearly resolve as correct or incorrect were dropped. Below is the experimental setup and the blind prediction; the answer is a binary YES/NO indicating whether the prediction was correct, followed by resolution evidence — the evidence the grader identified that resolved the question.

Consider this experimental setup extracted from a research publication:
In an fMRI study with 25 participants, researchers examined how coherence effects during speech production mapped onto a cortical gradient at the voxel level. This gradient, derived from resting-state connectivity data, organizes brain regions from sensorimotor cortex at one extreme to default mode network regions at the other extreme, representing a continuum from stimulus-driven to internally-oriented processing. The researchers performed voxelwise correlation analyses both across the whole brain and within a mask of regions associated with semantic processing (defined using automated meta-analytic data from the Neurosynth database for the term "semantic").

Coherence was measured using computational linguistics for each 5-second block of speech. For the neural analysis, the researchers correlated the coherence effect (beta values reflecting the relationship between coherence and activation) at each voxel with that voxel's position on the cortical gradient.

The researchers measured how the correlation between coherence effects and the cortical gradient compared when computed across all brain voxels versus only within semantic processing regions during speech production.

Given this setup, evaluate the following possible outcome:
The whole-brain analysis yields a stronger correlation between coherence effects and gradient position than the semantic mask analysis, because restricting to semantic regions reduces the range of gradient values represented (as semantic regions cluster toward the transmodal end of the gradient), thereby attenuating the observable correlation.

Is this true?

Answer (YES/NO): NO